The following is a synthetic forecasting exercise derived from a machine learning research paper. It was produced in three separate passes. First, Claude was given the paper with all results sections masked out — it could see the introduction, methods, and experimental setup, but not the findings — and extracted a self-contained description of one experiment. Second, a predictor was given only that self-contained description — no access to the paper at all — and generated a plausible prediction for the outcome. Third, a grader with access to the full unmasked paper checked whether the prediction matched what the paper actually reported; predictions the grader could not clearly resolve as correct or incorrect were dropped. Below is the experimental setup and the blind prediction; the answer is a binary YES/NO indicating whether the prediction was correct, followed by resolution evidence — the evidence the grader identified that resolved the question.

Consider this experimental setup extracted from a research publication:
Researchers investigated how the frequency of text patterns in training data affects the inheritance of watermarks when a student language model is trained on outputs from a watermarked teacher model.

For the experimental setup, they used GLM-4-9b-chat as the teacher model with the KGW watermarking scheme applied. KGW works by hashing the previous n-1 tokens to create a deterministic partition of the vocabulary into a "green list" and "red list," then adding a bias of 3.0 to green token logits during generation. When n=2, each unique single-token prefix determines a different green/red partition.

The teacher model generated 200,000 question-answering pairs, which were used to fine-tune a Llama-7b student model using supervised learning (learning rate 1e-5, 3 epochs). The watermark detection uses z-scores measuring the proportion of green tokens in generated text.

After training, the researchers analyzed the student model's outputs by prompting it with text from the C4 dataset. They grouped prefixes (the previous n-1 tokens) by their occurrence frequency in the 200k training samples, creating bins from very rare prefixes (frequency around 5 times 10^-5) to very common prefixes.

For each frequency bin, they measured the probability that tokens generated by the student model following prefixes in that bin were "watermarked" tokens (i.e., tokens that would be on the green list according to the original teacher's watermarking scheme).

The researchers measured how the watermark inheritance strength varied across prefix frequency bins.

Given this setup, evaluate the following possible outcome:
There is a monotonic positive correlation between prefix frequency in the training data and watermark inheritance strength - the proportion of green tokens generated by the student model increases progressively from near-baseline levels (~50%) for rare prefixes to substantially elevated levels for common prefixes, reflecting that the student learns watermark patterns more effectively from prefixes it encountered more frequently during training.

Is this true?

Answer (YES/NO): YES